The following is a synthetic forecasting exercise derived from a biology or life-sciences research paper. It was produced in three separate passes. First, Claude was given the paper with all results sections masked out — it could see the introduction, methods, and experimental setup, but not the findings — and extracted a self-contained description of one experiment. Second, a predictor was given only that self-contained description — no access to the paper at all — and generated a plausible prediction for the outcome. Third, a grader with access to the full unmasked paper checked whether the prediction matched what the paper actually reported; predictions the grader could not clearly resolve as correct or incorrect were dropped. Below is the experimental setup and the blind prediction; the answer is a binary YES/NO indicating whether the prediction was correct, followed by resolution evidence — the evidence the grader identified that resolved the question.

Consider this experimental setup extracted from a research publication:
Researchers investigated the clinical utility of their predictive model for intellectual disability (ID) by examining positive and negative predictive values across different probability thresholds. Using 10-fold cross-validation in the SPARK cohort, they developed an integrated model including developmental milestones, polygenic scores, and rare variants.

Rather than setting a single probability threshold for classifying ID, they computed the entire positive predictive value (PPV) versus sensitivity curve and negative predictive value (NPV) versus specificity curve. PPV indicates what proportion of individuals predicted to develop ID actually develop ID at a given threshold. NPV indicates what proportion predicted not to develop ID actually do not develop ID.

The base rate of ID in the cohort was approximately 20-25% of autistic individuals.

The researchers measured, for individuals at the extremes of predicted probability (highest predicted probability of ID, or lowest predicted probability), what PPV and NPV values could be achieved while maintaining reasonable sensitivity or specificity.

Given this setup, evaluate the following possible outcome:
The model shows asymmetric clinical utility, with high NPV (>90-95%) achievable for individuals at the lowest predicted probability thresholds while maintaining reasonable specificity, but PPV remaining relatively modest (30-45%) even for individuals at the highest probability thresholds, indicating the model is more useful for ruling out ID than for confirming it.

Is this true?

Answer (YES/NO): NO